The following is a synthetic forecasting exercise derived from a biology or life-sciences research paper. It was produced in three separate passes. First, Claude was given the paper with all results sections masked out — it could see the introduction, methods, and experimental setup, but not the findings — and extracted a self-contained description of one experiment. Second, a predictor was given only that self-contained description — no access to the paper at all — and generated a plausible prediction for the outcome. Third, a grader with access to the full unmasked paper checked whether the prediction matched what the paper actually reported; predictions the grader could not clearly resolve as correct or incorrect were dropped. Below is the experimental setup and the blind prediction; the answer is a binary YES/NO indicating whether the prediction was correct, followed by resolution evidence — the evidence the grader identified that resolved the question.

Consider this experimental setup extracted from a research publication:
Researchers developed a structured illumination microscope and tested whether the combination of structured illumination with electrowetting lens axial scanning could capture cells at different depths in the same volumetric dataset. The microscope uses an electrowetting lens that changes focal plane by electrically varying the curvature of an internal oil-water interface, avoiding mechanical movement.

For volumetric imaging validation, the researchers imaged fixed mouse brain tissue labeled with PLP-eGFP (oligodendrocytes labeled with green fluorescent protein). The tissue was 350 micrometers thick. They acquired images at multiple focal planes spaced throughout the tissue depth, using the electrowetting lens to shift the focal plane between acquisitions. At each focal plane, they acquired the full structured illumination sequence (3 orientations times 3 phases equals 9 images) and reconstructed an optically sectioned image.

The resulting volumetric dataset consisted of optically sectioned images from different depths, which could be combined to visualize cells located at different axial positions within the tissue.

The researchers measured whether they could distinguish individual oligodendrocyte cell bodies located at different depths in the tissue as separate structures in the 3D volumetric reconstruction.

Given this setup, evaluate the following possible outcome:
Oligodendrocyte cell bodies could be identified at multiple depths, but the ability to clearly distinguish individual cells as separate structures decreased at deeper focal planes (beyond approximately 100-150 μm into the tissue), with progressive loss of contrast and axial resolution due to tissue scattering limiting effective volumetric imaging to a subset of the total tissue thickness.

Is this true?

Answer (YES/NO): NO